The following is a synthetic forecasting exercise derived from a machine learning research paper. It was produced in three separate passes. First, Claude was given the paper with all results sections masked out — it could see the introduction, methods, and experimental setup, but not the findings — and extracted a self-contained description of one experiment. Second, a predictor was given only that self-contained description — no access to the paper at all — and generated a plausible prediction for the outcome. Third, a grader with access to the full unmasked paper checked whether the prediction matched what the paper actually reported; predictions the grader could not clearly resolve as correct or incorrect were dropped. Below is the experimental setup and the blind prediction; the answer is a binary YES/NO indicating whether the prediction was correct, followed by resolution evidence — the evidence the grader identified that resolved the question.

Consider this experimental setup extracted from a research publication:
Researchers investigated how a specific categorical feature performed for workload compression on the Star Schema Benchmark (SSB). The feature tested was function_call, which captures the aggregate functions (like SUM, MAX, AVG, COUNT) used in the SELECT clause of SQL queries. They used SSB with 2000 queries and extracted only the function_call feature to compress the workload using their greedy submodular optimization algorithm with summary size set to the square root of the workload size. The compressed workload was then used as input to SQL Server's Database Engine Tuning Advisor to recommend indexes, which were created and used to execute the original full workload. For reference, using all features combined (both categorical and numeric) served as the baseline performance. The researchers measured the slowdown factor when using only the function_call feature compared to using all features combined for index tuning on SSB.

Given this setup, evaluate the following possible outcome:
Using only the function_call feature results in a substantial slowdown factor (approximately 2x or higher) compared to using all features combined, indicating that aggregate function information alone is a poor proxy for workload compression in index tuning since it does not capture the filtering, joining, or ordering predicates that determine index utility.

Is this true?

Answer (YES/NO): NO